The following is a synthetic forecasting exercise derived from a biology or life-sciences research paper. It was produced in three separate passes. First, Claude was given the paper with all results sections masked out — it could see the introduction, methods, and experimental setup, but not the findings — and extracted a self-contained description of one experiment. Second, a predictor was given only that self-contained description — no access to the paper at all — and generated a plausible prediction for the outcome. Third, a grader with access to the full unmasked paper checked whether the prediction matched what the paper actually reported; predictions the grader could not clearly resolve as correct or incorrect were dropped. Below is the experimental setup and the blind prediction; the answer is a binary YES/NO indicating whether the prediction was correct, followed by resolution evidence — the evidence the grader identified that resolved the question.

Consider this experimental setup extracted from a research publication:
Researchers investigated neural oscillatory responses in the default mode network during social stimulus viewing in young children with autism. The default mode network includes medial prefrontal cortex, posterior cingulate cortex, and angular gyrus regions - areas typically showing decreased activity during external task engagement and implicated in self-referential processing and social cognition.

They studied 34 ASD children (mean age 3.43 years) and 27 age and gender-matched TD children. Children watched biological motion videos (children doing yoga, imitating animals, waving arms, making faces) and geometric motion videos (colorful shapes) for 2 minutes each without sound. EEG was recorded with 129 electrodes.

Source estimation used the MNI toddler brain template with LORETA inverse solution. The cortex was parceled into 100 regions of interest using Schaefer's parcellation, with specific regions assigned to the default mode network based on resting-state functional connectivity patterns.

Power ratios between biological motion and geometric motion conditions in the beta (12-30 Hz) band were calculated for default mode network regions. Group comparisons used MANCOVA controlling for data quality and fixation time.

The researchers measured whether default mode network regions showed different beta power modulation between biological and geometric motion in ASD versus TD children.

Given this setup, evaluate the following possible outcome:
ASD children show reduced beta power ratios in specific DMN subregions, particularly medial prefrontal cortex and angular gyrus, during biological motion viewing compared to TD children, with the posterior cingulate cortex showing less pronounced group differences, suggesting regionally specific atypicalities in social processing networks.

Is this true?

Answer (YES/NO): NO